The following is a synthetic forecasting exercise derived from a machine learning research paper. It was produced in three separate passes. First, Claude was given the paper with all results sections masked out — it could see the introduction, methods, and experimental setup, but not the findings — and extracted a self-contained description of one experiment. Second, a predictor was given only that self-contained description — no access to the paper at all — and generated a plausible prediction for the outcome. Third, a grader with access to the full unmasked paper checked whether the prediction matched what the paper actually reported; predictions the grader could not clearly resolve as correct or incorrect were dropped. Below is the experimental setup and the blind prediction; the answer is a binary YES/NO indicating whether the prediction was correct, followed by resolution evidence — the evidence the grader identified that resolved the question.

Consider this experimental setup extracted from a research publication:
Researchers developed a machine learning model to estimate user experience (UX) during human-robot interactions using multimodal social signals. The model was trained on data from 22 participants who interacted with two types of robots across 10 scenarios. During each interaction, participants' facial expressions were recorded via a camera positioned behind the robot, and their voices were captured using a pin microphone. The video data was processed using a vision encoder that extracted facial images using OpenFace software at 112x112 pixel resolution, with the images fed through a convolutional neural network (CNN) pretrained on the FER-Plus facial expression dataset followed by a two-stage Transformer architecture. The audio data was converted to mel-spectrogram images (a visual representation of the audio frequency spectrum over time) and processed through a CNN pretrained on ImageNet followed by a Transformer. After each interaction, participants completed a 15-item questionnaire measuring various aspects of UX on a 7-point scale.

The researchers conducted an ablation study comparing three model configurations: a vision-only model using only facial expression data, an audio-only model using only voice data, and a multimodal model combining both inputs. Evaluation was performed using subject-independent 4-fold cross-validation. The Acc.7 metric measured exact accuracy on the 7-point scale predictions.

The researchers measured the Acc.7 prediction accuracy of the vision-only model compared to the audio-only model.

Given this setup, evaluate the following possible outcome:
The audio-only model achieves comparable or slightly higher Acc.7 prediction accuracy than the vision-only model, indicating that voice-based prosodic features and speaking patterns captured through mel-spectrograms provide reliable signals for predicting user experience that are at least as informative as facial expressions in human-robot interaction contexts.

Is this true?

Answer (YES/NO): NO